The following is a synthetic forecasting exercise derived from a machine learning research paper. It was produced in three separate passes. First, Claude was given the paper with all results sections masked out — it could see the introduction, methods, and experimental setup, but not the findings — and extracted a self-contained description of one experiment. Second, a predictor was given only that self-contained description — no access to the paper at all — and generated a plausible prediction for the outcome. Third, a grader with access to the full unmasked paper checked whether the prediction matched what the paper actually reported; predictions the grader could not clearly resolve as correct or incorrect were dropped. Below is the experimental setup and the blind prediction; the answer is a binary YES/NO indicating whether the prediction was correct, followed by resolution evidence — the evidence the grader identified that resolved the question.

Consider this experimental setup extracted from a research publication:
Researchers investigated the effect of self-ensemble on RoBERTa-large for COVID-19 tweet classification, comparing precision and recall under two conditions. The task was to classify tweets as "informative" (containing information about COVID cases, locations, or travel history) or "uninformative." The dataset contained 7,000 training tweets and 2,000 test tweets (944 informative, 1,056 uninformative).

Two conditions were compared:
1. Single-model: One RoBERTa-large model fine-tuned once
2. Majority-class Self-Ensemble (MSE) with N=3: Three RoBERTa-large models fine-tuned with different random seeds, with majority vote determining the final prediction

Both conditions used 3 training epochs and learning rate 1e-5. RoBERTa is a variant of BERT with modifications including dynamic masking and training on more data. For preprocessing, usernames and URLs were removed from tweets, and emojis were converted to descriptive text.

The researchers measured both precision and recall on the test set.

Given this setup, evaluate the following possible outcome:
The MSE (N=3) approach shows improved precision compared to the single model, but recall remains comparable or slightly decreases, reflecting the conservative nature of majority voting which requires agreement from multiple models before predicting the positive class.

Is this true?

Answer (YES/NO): NO